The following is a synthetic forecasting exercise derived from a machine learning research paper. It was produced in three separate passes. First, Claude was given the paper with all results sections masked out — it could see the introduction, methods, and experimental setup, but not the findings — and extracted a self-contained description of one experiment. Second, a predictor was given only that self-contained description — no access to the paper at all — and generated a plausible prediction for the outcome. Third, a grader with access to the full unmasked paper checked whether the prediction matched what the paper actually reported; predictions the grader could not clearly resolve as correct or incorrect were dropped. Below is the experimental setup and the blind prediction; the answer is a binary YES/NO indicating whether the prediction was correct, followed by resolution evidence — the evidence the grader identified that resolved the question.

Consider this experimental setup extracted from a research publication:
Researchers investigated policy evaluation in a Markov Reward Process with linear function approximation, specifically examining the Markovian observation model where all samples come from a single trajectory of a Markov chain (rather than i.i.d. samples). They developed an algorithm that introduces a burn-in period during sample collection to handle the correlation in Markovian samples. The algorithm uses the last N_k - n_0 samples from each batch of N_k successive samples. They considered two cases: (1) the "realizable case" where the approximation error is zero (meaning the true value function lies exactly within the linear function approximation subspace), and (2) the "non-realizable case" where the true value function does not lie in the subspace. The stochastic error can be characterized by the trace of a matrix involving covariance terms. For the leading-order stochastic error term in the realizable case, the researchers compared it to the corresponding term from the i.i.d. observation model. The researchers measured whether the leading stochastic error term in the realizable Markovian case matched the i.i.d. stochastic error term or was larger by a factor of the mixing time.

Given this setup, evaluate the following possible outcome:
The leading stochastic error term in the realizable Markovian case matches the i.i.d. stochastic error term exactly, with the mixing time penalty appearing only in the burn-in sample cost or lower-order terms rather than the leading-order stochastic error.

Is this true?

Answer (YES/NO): YES